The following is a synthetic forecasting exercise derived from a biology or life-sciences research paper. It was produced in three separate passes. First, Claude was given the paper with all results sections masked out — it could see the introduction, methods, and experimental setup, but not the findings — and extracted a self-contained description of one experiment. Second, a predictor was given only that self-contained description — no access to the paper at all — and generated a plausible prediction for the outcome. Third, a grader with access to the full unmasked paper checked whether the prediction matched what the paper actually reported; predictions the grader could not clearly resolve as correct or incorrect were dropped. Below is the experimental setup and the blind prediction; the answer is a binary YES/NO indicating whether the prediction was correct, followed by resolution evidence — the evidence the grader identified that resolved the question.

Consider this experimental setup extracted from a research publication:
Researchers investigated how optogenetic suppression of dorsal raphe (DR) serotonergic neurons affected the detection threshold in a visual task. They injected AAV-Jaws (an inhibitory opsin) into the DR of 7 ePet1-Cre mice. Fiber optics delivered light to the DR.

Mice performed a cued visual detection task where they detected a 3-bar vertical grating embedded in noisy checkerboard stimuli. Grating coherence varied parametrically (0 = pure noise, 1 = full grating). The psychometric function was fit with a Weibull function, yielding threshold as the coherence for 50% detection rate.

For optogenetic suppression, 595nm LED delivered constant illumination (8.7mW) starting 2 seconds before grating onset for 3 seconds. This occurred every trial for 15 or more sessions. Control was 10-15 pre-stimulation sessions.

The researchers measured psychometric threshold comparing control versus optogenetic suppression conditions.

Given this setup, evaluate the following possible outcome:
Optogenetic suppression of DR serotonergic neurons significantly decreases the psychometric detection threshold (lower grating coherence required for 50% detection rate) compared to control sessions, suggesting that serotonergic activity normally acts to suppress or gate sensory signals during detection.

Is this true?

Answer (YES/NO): YES